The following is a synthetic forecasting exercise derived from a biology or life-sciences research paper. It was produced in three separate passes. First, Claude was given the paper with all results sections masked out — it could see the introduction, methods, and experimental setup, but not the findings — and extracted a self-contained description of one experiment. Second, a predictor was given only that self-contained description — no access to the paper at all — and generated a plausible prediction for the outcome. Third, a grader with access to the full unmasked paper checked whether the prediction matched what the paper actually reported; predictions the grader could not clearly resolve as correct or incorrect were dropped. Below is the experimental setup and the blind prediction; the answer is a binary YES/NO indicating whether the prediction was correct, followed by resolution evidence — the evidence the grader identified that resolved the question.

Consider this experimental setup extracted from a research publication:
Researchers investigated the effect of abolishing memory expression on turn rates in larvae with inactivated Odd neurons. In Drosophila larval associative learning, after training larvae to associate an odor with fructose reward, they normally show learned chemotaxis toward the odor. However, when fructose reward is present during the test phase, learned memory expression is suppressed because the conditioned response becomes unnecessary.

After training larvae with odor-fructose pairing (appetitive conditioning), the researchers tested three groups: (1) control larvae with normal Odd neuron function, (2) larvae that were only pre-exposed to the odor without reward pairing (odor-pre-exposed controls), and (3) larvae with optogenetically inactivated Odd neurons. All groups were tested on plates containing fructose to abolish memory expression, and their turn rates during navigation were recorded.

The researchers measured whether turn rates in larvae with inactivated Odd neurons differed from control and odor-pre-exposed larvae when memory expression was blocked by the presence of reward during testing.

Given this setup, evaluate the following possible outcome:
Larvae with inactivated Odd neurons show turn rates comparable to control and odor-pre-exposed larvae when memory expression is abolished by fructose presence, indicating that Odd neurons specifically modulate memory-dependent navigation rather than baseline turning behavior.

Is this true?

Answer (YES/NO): YES